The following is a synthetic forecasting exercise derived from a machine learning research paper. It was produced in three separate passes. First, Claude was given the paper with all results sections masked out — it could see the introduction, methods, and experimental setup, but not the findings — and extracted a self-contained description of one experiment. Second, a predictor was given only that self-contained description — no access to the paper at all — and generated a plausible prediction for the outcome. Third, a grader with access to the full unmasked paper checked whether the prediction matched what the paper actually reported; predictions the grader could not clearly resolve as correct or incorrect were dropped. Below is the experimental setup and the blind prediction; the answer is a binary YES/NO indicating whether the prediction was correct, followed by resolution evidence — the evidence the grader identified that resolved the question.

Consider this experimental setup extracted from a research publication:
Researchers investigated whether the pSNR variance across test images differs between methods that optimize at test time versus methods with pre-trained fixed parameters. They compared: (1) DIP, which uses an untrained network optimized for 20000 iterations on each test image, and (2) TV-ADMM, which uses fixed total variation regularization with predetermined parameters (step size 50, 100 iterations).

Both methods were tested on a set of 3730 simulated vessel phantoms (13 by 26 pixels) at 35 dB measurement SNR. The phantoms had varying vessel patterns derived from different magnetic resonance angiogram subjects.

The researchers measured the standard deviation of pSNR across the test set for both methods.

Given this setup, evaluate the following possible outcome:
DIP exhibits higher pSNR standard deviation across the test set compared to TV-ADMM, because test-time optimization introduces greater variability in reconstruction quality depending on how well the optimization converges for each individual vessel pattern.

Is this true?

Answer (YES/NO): NO